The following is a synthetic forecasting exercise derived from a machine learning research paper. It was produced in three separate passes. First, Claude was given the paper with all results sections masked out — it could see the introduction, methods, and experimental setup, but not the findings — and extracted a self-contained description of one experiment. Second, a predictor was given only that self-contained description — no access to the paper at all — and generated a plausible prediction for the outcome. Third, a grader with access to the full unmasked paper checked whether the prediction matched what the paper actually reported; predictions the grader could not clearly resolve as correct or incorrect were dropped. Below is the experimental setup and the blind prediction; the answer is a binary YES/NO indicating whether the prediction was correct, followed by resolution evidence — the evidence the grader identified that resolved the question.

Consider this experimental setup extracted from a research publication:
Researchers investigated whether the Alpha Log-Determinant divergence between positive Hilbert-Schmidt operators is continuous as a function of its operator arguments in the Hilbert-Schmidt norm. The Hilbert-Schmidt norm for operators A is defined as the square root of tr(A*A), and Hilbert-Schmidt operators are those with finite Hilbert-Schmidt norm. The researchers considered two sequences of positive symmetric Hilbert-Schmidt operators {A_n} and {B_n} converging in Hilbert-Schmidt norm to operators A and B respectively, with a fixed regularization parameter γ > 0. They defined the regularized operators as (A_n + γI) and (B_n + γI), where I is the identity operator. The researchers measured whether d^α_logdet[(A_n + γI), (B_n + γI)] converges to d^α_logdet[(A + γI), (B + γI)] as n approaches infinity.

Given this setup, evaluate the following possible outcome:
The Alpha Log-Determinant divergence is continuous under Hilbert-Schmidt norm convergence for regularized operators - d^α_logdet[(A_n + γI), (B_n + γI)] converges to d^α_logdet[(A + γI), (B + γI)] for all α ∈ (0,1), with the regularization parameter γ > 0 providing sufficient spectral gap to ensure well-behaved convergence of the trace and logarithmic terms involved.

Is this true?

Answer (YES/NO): YES